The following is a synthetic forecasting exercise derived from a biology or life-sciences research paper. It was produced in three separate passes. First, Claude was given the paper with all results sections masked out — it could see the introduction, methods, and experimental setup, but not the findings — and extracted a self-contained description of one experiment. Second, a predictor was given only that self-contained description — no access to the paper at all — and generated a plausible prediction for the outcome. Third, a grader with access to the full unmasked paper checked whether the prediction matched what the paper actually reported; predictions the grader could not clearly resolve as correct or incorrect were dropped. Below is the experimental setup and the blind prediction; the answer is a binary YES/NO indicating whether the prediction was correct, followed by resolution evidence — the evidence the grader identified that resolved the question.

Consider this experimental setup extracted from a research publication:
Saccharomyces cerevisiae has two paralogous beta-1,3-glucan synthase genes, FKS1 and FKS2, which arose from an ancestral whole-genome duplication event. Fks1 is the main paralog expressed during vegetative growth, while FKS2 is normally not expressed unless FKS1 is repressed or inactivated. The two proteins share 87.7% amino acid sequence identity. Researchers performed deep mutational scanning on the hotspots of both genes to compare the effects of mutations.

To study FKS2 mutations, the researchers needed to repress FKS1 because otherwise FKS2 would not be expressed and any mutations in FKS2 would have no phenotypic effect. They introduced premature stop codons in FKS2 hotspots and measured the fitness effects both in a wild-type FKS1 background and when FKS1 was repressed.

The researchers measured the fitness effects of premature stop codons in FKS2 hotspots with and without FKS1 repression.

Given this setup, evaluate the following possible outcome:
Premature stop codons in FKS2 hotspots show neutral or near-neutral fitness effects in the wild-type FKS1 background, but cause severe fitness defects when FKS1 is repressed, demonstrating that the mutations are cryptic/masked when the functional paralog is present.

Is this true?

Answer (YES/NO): YES